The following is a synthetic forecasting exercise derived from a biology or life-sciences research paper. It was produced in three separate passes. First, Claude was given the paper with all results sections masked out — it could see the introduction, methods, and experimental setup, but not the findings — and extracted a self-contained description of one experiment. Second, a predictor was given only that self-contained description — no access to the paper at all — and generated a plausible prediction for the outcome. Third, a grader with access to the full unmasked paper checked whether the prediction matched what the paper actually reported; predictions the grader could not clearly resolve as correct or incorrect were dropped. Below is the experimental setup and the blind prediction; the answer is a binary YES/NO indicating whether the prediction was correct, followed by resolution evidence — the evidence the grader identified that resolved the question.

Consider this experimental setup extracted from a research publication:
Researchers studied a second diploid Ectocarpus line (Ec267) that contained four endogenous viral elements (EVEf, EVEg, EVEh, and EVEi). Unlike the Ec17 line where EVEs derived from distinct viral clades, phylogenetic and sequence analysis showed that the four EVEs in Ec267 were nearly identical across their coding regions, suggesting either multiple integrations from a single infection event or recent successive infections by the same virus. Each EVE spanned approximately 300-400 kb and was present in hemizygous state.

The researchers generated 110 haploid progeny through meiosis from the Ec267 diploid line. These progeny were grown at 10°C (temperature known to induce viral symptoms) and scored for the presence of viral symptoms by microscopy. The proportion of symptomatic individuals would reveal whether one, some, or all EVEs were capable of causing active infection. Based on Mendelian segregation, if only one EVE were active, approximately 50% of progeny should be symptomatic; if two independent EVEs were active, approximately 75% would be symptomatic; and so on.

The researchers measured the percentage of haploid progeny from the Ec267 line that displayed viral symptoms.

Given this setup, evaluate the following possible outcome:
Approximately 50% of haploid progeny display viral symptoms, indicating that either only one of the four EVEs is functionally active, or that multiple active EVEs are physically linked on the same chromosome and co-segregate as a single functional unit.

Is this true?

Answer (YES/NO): NO